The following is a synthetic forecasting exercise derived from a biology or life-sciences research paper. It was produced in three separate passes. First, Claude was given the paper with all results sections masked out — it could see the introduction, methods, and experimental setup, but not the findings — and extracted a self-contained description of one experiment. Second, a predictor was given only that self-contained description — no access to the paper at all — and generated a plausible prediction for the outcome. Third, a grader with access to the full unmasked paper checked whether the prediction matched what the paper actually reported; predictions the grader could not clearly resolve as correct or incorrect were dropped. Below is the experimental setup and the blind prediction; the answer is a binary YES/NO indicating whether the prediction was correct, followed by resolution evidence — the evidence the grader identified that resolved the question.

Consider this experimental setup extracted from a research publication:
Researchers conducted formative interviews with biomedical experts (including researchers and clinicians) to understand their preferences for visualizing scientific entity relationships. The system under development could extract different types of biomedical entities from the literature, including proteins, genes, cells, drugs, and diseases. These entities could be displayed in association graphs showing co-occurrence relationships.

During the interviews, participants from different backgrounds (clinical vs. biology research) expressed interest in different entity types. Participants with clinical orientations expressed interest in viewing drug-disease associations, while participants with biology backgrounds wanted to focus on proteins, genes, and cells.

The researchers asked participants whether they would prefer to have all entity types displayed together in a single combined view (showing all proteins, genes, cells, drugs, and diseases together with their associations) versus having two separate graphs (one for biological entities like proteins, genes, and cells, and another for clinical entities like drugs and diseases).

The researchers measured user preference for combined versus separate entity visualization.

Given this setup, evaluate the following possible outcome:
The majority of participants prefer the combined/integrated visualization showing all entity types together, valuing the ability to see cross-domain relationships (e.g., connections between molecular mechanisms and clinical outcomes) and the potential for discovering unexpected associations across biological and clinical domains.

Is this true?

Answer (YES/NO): NO